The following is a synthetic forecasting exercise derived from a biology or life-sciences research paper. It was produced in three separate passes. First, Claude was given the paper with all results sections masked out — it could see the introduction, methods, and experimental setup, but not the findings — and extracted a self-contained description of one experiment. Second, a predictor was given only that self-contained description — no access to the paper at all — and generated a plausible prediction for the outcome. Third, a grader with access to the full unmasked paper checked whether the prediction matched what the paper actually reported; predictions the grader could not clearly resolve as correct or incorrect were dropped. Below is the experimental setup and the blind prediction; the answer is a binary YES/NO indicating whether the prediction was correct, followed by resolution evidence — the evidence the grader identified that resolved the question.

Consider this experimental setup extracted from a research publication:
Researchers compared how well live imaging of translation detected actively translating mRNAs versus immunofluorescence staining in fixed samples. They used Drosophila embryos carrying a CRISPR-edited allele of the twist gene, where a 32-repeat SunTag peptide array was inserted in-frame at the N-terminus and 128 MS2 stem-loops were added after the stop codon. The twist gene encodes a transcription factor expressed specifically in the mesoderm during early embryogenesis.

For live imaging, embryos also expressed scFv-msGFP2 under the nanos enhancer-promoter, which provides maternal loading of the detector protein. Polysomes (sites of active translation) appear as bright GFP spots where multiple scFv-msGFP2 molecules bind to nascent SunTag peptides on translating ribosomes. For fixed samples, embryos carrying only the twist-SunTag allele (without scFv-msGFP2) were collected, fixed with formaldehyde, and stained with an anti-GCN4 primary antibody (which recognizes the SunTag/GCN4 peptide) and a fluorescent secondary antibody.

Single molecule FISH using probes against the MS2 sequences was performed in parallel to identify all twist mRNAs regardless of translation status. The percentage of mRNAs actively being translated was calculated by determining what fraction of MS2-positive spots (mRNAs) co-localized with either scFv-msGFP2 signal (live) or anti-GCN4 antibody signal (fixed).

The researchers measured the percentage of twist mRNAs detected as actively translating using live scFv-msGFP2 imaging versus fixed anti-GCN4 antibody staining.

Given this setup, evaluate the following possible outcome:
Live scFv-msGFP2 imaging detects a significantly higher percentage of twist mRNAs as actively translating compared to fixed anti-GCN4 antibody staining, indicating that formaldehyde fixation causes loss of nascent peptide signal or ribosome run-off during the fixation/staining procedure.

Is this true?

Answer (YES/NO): NO